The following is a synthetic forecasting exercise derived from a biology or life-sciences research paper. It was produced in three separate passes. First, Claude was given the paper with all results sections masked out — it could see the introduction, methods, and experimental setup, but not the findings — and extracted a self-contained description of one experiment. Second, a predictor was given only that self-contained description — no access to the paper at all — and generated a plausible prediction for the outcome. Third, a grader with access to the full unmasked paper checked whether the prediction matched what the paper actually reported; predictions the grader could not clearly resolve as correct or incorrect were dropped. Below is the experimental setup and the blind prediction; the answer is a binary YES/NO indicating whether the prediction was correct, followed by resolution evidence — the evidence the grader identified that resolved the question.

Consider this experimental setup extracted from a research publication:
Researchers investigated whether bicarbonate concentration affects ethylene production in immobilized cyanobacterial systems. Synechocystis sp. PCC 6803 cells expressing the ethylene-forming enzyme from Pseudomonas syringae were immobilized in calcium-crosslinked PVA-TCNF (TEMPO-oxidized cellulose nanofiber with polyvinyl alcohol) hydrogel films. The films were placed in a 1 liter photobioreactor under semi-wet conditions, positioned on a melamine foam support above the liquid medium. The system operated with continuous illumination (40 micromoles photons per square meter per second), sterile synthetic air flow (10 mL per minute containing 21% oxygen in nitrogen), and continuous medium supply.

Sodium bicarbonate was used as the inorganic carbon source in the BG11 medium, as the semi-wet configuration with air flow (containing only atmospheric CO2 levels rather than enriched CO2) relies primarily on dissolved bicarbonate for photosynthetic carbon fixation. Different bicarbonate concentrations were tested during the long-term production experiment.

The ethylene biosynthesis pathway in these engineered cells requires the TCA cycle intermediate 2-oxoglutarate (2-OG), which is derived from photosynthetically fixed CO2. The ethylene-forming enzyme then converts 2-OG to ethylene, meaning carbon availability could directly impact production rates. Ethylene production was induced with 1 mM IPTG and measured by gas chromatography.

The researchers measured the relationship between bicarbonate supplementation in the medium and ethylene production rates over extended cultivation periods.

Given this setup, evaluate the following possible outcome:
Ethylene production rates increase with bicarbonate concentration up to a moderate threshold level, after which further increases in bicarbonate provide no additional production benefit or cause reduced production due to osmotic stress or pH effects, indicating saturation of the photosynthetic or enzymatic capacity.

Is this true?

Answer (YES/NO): YES